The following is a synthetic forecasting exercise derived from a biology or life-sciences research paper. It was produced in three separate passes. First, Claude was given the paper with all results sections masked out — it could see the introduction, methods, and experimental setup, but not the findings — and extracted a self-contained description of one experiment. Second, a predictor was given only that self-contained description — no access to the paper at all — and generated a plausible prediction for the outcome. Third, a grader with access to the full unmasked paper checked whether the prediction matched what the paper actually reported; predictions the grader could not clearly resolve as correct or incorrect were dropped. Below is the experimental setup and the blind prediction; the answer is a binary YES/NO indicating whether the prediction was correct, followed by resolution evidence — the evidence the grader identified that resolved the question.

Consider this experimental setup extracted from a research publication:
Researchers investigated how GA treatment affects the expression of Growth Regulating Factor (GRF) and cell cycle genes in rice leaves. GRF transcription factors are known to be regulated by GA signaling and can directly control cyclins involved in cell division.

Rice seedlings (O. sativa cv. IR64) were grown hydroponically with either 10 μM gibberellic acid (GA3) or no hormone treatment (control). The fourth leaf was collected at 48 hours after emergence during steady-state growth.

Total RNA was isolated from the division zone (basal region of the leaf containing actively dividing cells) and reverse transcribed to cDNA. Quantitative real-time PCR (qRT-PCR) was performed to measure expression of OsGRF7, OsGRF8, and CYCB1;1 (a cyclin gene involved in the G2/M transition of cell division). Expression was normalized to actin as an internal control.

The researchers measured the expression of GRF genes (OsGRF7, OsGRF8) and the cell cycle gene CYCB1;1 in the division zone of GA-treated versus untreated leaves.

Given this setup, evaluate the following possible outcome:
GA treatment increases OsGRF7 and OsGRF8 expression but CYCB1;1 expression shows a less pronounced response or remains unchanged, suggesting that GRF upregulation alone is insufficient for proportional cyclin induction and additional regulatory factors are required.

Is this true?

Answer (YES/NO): NO